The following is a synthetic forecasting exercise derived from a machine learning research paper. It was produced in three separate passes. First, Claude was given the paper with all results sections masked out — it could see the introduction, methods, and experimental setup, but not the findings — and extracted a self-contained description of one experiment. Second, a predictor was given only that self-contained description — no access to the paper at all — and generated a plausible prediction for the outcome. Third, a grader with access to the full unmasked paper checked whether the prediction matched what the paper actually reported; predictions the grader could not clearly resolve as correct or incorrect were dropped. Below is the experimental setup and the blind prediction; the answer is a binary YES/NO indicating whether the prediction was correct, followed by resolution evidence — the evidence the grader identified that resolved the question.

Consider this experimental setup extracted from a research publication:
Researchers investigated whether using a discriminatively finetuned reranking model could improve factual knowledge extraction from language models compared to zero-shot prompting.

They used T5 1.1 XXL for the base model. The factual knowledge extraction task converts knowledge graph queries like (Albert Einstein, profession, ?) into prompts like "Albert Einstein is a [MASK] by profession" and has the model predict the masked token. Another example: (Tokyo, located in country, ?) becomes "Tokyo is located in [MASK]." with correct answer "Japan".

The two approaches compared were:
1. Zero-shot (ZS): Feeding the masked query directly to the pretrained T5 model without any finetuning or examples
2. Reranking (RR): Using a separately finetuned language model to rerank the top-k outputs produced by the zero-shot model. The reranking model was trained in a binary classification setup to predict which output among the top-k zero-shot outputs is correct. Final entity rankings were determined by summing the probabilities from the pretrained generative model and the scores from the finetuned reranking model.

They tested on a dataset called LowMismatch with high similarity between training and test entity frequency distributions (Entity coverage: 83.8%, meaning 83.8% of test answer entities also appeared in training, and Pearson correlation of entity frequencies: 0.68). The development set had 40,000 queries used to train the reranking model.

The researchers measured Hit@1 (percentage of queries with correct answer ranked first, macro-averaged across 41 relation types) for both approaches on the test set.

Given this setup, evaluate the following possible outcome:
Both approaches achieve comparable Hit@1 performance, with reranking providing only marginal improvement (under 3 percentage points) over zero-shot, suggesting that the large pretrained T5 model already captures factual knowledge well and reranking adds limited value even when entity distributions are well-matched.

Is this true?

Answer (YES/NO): NO